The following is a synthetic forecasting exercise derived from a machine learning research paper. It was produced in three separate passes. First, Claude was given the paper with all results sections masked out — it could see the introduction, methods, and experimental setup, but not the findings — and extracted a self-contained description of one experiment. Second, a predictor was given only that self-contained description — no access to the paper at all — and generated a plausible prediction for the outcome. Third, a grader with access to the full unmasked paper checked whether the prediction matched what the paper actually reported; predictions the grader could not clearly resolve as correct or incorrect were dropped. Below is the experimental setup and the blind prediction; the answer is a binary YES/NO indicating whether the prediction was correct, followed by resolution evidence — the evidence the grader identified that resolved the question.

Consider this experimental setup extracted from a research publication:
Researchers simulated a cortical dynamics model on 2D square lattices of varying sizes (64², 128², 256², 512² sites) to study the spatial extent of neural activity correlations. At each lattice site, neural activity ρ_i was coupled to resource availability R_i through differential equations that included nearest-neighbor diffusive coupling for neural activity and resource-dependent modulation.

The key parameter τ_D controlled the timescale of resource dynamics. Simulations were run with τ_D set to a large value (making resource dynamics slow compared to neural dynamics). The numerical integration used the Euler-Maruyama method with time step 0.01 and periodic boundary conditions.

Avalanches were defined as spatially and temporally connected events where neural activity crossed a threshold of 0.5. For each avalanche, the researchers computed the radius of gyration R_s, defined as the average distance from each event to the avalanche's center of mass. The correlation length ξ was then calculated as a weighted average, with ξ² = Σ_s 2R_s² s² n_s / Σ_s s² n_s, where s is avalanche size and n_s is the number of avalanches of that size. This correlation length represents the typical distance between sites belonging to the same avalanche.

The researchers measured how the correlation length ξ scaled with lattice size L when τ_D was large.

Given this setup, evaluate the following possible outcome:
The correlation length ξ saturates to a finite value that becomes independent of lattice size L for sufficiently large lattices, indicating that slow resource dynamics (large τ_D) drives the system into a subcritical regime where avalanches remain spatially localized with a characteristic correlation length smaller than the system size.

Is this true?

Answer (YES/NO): NO